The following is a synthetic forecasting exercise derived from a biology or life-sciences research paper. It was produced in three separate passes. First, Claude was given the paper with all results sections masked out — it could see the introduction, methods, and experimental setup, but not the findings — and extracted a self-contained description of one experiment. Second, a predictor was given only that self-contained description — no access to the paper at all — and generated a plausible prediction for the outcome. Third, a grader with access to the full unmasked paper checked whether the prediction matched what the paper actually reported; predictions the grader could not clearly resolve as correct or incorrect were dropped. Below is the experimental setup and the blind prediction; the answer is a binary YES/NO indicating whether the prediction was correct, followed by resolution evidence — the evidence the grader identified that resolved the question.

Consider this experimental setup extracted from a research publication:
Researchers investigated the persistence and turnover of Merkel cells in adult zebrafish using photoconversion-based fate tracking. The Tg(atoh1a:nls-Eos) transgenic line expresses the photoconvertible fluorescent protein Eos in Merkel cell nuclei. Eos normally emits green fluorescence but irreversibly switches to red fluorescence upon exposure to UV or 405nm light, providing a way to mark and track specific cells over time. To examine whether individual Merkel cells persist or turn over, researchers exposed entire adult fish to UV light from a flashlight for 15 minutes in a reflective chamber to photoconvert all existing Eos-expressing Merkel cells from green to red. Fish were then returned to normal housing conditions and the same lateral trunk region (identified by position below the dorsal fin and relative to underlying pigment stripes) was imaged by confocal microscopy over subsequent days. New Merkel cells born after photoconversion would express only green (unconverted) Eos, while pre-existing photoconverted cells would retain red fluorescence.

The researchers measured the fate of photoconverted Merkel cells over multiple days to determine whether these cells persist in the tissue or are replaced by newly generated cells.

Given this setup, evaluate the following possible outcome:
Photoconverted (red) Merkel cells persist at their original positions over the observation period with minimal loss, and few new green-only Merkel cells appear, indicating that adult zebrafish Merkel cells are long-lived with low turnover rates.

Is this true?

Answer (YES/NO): NO